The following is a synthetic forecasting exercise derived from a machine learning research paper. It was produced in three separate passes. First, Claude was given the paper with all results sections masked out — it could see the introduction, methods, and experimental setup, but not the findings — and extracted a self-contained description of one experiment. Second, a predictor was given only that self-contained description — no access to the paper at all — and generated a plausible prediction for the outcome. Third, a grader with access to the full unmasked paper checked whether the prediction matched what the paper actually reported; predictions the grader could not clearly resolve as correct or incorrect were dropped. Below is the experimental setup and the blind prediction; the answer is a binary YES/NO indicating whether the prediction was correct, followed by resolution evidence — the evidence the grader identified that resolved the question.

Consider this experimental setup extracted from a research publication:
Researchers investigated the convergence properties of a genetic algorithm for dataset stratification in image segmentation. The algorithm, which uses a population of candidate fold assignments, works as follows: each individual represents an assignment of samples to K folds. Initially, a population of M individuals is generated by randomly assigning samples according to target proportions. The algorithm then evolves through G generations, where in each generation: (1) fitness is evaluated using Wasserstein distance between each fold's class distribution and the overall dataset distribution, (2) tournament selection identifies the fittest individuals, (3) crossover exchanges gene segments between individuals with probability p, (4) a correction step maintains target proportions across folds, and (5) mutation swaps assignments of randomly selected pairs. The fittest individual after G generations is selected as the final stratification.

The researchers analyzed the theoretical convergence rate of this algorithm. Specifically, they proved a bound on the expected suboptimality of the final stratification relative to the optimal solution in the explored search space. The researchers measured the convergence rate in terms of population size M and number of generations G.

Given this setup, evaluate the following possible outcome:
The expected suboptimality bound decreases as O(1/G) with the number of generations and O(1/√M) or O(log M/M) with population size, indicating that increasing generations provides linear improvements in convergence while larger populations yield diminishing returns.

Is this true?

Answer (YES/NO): NO